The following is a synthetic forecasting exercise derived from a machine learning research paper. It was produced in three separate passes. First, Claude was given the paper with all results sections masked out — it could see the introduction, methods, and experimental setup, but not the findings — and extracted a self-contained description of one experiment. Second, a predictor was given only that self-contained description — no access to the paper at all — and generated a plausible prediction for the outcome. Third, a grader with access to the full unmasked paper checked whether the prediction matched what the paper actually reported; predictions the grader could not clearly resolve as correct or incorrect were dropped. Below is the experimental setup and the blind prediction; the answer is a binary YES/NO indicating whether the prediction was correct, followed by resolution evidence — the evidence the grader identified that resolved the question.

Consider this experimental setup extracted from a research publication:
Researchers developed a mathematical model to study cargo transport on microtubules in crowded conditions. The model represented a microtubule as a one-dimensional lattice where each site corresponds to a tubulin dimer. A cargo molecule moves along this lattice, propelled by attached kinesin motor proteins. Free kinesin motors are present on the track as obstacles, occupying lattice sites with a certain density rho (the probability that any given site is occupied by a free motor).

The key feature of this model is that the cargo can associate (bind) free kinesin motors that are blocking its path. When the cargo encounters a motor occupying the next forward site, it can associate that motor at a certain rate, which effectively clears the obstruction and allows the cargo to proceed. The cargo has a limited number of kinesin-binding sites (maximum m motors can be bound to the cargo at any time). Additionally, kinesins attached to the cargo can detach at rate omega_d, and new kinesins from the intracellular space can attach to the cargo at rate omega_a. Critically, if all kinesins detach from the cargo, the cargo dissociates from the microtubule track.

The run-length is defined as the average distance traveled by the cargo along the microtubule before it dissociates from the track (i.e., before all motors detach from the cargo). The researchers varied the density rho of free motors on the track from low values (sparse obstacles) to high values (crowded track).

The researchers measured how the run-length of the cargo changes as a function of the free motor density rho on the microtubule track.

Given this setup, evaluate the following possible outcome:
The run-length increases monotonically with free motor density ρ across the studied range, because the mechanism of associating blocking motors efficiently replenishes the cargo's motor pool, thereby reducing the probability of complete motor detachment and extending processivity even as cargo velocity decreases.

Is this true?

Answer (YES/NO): NO